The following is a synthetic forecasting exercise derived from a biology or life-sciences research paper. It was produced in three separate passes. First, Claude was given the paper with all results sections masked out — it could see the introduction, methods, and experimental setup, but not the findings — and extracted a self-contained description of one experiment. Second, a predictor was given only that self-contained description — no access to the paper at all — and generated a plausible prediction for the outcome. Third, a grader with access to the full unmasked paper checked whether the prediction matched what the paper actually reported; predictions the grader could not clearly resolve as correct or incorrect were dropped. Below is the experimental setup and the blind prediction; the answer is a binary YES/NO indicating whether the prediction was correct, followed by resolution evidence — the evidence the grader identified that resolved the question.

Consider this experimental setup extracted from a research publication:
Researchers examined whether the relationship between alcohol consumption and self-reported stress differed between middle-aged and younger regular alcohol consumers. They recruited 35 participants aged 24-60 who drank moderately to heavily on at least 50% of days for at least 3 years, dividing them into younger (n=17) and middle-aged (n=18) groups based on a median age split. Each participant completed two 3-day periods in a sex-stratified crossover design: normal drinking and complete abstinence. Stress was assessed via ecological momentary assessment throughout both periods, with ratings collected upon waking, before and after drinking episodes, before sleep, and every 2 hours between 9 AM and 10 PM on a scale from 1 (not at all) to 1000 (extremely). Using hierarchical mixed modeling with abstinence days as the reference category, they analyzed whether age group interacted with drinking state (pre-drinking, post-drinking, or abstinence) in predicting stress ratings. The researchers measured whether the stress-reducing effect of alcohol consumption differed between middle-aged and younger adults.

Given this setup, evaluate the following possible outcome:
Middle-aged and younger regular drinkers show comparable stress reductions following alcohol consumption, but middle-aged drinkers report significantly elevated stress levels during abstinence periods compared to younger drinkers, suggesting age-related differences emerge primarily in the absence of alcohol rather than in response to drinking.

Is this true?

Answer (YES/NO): NO